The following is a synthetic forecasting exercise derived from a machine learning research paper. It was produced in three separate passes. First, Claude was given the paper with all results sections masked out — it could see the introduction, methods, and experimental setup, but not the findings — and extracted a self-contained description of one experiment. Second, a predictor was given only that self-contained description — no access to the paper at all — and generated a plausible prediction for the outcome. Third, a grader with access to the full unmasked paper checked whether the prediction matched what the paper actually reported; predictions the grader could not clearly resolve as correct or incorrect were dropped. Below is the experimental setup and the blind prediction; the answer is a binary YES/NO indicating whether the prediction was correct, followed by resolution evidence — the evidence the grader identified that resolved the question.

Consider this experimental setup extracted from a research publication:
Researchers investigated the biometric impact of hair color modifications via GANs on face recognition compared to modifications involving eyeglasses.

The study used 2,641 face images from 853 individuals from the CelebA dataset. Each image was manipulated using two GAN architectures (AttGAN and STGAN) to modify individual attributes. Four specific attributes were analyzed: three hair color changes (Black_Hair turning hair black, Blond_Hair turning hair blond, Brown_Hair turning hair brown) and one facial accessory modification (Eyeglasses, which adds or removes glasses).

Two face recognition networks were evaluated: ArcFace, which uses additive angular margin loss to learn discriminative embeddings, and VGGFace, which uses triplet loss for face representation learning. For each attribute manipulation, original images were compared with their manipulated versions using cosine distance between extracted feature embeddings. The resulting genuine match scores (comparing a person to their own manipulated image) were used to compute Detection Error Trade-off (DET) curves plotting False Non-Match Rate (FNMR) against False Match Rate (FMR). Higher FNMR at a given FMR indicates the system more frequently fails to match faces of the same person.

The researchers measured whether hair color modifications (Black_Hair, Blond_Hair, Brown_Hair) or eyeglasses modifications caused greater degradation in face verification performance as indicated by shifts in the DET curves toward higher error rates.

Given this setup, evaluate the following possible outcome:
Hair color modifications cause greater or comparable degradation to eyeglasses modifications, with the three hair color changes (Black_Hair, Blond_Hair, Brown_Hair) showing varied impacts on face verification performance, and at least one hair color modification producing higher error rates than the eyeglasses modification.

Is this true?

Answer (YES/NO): NO